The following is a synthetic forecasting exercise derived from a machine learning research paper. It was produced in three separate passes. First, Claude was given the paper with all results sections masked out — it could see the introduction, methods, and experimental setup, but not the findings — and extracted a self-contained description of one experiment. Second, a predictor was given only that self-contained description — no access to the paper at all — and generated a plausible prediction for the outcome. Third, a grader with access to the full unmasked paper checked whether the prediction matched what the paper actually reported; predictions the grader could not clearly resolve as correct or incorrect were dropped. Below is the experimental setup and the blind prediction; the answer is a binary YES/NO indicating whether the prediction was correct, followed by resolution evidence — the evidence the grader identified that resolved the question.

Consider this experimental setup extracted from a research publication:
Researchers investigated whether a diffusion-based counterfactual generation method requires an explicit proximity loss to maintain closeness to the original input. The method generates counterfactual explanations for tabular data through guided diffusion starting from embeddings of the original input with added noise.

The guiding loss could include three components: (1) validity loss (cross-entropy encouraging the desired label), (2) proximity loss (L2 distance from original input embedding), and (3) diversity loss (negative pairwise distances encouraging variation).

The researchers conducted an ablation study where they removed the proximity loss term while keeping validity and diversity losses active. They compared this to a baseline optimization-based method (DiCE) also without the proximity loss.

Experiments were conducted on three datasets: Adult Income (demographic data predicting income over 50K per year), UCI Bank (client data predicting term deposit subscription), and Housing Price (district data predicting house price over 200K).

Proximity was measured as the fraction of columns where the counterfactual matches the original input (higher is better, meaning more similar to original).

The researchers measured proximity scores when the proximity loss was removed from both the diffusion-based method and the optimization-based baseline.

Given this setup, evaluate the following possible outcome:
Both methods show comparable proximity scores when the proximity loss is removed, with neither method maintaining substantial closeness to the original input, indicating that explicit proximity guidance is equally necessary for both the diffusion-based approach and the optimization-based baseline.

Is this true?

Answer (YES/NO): NO